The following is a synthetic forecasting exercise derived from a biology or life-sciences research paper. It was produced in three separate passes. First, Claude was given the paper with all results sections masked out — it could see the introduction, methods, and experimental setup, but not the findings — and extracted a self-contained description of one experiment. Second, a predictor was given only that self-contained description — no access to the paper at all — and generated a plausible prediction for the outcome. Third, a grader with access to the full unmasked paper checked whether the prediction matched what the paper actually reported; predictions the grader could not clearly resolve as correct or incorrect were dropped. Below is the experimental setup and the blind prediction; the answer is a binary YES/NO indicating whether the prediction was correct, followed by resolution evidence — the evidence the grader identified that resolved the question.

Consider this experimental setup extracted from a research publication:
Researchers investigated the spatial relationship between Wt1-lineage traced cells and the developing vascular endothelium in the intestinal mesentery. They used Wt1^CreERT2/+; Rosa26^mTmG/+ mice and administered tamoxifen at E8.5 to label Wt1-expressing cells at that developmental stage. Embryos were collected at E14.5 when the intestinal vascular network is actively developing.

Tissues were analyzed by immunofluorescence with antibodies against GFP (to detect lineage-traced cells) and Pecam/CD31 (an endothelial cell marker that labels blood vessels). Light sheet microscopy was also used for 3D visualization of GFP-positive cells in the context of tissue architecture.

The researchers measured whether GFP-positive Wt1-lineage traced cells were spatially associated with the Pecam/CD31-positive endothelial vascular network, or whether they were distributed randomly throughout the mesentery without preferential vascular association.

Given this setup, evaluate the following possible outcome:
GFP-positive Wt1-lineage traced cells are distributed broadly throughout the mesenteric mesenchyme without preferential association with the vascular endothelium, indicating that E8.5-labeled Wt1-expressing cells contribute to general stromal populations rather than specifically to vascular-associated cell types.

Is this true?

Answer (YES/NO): NO